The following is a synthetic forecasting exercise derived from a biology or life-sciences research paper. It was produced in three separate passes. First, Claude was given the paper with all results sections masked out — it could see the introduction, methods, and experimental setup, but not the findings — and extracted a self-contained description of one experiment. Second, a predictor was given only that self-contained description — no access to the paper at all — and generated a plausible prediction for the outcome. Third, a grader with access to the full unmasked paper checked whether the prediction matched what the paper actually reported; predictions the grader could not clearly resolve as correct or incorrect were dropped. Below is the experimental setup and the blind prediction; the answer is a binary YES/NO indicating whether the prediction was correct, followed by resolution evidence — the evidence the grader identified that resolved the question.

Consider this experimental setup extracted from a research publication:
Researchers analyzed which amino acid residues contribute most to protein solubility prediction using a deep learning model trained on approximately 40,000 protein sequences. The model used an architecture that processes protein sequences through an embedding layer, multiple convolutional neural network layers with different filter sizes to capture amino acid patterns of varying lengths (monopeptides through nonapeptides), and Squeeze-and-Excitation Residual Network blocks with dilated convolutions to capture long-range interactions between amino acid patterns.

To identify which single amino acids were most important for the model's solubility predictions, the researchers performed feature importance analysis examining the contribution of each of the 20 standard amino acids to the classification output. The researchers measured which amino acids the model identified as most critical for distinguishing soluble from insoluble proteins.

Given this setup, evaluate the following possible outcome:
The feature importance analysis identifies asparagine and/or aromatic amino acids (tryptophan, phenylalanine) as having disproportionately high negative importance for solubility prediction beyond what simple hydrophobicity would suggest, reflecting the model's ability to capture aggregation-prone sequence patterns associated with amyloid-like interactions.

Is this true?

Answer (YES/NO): NO